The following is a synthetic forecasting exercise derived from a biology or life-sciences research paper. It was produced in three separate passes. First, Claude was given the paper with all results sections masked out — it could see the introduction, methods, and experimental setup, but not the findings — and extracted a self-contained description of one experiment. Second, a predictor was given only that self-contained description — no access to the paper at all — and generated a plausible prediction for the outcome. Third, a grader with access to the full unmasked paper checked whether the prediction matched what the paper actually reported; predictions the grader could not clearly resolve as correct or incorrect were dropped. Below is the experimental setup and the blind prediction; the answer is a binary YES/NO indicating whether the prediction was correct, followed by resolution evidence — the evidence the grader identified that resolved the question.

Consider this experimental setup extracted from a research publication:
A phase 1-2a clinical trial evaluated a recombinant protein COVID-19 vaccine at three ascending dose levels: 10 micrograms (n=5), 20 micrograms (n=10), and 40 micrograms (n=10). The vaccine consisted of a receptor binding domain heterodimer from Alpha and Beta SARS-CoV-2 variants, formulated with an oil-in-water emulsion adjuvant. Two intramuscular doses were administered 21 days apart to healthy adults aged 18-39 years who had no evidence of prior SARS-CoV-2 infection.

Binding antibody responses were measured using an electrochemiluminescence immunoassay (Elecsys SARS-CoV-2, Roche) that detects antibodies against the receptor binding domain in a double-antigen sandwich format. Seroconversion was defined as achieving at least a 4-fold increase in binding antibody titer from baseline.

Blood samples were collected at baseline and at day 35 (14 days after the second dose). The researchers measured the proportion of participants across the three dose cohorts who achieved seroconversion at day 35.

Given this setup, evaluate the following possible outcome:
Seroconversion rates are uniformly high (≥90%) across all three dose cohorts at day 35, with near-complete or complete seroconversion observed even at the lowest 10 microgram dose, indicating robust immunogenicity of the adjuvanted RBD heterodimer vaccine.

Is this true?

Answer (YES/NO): YES